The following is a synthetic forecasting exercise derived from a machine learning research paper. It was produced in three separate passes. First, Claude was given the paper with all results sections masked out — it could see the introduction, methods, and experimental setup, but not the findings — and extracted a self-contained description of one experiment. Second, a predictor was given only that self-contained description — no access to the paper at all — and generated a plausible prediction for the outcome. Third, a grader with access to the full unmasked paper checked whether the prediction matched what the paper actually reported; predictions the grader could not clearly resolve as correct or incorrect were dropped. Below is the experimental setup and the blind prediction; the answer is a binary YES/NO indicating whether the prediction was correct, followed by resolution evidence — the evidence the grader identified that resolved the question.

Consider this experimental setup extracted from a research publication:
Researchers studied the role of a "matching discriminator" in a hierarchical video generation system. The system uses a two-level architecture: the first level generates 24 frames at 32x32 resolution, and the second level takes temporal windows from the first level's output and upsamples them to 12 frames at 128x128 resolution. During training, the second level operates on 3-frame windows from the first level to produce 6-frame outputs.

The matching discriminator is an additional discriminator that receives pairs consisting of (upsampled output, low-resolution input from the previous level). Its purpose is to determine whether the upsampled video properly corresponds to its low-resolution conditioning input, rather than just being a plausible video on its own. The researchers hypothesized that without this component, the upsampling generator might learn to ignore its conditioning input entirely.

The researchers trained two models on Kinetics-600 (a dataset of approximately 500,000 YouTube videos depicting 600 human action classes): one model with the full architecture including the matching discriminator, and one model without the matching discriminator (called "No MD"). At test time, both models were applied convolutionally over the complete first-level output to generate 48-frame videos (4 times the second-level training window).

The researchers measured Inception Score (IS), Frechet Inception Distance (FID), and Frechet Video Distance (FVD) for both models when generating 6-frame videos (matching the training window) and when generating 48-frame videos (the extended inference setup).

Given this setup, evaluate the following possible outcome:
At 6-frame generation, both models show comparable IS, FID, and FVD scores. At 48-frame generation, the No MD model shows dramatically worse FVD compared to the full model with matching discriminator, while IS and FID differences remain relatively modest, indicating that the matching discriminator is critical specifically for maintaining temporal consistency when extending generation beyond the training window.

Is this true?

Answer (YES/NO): NO